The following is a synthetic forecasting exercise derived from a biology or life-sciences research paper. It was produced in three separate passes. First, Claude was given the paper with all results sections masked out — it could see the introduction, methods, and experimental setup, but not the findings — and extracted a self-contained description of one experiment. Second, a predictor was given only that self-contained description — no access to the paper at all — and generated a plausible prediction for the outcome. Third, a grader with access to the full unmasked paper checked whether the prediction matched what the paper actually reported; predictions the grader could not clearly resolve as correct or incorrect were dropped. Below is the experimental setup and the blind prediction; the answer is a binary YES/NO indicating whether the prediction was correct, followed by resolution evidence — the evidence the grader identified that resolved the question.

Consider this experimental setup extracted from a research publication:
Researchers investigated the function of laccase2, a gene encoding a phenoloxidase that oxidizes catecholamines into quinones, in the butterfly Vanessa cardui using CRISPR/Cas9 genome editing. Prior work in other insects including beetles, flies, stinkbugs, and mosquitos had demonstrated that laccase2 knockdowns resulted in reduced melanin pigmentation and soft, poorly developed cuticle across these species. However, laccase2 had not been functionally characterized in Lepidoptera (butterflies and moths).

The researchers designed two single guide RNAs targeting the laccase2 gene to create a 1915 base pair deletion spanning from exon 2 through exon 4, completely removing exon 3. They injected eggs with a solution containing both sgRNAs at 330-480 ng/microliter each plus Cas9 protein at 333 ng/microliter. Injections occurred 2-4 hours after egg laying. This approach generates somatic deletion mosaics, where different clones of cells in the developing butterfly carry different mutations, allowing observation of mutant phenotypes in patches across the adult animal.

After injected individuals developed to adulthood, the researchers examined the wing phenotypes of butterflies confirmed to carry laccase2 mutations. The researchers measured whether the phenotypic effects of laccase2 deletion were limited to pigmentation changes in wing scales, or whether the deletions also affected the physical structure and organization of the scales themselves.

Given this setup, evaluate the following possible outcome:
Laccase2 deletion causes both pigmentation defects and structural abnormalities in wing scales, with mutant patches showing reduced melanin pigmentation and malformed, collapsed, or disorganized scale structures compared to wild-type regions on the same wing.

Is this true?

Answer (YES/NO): YES